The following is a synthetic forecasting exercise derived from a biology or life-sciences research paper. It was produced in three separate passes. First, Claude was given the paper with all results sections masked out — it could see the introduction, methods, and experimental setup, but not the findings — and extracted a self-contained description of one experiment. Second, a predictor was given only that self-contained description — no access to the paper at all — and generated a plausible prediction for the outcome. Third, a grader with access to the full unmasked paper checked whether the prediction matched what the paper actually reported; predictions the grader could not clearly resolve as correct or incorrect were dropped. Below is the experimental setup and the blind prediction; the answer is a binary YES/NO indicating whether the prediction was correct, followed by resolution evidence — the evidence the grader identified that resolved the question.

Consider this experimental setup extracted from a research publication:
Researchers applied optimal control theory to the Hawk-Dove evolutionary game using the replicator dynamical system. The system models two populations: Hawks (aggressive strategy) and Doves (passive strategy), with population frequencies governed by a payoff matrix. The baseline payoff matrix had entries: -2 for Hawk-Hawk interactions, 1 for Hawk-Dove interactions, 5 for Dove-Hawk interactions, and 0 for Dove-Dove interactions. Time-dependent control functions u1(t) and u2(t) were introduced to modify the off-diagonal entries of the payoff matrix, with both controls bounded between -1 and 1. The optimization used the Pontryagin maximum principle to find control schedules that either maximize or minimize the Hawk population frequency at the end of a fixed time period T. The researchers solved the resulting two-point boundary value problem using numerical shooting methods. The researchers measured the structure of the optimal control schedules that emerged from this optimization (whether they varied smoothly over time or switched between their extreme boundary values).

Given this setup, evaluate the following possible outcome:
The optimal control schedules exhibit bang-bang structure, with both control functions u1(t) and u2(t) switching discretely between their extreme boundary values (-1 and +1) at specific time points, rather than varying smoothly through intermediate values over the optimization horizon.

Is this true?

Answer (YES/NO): YES